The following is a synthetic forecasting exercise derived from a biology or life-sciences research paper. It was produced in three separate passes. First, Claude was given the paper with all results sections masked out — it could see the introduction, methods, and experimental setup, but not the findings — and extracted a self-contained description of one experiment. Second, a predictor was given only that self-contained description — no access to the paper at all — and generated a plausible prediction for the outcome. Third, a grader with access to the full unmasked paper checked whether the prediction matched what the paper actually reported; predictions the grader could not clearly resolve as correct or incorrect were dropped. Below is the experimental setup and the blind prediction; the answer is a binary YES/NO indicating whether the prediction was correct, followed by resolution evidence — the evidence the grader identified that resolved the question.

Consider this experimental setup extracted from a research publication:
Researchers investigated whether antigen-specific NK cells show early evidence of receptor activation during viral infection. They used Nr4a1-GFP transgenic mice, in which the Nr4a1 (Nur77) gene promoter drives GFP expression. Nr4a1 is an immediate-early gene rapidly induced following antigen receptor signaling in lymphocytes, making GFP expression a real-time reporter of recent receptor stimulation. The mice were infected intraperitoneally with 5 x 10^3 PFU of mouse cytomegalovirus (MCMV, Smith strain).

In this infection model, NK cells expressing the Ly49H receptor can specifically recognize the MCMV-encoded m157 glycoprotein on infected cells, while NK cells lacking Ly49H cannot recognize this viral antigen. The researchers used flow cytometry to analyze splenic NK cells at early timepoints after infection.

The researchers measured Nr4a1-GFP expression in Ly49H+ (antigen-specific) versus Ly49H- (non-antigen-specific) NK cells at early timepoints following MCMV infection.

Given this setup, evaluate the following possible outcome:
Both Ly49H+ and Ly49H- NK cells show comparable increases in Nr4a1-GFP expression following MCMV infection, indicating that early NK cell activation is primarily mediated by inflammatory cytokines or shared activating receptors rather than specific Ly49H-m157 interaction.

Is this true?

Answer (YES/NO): NO